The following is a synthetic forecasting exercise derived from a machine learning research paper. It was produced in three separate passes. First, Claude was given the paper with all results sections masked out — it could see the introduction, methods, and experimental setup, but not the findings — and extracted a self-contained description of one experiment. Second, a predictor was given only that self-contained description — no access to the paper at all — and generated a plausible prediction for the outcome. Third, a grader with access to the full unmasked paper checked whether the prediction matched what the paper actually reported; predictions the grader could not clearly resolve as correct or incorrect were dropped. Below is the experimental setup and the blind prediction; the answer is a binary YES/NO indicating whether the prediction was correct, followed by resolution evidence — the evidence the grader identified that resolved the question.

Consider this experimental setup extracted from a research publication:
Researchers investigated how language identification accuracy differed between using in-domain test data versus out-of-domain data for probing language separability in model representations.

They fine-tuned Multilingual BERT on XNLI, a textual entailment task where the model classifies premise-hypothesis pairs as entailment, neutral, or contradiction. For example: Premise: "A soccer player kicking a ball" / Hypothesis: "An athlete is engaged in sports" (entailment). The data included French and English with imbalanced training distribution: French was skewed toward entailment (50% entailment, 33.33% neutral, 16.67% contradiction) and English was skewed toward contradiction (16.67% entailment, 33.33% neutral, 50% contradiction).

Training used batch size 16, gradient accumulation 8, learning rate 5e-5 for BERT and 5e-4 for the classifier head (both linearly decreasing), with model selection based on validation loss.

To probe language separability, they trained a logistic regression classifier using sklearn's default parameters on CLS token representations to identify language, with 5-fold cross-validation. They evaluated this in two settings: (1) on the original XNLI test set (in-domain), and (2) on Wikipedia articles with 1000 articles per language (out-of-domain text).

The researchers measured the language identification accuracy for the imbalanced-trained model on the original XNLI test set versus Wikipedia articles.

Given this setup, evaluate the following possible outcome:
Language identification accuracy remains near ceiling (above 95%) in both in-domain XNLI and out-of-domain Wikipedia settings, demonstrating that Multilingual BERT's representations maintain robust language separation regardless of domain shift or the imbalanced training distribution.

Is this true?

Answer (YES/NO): NO